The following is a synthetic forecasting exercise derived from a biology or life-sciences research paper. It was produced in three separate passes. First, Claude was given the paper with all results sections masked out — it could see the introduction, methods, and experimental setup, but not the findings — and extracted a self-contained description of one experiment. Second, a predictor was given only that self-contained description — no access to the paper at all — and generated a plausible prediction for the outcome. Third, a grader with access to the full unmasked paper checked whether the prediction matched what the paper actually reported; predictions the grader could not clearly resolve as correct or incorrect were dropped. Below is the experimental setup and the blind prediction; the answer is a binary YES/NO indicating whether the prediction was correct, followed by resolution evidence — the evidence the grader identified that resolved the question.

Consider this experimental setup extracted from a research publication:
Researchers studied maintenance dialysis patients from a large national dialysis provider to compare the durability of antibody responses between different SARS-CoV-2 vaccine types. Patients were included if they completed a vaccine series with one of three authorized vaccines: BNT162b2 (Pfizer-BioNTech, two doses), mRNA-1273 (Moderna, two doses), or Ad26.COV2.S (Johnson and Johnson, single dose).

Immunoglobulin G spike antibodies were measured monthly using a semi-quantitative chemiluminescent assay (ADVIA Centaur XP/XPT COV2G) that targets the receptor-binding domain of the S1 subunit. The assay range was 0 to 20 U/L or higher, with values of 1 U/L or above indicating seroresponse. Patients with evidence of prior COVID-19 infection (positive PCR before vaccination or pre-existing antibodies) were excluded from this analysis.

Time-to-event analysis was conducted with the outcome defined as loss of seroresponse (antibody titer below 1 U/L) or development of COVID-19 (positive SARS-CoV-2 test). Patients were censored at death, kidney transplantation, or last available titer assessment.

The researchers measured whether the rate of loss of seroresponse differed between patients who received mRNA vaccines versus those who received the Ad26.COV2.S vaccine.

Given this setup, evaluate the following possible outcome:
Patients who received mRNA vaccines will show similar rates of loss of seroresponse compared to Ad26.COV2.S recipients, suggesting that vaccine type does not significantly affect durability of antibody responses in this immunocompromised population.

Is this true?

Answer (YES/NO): NO